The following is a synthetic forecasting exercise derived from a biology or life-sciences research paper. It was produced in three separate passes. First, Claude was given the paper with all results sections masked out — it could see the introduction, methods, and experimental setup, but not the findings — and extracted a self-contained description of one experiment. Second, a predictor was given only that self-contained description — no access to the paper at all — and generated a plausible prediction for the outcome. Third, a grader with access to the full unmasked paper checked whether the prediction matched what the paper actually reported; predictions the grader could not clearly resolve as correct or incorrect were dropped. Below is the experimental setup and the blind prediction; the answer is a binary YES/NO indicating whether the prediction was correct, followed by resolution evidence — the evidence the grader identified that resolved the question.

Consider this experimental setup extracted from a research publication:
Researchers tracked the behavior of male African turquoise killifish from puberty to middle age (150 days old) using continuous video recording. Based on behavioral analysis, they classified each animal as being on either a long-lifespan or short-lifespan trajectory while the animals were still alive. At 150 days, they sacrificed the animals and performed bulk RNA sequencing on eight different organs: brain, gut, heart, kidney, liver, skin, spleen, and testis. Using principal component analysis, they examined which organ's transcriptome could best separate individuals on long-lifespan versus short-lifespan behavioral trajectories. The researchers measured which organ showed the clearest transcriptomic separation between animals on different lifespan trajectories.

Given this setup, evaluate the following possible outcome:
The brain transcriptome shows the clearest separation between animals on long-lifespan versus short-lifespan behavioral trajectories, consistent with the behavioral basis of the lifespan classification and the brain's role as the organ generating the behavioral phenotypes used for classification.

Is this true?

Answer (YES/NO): NO